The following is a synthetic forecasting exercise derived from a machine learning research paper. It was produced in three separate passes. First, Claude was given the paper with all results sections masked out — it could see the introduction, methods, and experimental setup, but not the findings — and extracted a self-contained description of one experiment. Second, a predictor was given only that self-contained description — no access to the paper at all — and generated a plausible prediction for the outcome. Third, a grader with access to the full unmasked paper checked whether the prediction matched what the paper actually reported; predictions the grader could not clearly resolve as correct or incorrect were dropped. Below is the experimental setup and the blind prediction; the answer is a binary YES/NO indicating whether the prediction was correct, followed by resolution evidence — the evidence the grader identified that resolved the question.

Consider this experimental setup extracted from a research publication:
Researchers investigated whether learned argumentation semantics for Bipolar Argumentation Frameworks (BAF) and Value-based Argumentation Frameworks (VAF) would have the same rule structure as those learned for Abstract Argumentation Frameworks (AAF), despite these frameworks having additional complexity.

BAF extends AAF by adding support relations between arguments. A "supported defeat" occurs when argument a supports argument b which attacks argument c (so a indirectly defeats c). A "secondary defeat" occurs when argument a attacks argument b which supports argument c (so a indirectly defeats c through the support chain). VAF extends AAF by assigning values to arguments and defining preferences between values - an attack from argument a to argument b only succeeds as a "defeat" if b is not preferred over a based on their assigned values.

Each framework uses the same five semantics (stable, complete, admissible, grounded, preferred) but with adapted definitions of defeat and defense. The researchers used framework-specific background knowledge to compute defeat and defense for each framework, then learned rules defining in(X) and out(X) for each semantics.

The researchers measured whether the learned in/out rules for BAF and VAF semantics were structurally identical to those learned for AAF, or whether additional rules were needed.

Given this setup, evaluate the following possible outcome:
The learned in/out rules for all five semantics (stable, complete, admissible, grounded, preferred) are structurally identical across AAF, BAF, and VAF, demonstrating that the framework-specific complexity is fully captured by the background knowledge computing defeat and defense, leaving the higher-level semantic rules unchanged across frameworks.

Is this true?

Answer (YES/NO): YES